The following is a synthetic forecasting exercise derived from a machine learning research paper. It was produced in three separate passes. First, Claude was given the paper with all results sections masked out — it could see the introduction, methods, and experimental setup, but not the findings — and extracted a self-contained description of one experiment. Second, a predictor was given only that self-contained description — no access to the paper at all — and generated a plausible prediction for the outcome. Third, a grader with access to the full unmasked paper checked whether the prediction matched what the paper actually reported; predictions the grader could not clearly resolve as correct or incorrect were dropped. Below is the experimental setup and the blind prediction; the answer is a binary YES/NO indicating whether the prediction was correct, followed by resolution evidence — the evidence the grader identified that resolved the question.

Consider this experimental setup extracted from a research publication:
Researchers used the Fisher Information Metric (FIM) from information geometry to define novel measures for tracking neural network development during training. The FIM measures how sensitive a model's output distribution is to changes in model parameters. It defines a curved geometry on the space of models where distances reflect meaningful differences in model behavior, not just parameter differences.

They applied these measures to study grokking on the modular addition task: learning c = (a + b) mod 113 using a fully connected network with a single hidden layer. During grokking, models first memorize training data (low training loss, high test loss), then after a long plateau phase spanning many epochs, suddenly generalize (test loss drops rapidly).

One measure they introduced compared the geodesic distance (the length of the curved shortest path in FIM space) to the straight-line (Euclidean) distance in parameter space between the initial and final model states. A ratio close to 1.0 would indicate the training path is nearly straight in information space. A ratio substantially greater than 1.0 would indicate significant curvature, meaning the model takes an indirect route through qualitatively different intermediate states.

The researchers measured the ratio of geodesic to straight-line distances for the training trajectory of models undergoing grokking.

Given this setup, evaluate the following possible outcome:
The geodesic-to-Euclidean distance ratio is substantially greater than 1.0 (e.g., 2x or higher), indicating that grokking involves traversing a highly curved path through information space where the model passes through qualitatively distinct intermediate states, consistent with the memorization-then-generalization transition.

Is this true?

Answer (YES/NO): NO